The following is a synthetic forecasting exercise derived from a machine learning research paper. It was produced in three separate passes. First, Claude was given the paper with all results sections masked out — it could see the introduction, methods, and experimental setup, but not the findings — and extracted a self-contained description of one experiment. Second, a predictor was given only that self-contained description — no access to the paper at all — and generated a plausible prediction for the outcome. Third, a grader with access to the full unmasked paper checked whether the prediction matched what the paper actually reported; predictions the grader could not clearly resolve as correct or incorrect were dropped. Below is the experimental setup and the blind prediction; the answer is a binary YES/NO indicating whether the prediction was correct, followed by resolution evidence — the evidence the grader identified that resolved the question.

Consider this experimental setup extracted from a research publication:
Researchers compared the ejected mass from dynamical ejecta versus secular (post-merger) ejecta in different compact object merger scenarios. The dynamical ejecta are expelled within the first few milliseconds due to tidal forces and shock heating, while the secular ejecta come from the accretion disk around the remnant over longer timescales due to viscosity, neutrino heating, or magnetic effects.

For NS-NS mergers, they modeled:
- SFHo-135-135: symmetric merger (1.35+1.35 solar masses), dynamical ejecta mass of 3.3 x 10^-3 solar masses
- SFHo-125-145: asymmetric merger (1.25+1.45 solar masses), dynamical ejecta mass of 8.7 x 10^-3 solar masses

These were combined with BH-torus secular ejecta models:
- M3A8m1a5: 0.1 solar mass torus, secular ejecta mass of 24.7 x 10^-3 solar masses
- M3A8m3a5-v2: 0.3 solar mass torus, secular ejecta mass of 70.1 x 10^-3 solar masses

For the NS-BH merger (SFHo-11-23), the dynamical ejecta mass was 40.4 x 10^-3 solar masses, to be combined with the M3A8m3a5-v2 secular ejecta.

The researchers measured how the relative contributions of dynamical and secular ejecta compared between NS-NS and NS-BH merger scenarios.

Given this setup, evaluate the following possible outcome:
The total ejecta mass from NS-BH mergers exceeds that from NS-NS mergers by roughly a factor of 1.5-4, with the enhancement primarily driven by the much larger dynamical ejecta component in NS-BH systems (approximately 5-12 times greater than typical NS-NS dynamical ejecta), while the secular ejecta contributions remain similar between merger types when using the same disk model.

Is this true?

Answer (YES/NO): NO